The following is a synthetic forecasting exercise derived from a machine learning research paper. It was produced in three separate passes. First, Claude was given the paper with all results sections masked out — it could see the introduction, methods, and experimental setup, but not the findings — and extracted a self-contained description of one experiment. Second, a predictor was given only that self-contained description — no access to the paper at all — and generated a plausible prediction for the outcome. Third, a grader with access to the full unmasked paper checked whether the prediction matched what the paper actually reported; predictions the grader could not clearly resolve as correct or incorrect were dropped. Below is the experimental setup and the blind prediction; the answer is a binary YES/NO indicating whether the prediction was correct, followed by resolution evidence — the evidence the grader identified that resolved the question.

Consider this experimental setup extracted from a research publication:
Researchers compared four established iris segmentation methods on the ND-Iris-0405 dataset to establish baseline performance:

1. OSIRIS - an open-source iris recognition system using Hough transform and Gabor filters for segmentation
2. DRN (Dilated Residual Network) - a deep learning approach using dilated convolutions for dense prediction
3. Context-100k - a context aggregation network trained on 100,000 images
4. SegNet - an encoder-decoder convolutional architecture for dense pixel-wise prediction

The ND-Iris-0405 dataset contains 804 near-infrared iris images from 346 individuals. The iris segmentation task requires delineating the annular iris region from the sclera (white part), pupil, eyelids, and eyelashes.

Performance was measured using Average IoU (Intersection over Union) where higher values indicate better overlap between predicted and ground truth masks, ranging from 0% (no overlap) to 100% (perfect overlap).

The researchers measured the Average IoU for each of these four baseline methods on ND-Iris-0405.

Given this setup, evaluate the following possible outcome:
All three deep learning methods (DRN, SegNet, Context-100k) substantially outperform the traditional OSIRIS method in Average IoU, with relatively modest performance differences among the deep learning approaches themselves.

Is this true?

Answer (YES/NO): NO